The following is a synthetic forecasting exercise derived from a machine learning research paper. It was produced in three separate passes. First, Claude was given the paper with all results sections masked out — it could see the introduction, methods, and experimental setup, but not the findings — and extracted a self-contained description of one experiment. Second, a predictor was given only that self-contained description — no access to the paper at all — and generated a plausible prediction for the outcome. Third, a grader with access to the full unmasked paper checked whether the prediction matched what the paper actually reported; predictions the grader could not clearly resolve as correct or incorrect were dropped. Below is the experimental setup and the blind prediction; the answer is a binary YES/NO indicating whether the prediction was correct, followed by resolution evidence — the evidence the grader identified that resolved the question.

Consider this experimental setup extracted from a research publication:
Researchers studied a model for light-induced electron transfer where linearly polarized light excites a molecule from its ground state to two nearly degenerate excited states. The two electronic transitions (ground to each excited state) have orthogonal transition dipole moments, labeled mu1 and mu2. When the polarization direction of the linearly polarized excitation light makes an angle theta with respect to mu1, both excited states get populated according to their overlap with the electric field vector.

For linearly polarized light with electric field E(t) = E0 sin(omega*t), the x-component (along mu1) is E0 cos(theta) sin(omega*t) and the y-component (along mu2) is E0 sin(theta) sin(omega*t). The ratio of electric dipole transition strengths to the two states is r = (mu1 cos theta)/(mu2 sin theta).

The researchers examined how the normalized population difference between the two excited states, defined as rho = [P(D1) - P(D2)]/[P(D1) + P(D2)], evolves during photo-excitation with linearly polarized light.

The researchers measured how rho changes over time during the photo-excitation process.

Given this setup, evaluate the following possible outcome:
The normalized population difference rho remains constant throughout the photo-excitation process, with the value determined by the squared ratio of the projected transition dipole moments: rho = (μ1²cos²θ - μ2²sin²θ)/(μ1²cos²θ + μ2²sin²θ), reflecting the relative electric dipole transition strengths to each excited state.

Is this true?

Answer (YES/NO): YES